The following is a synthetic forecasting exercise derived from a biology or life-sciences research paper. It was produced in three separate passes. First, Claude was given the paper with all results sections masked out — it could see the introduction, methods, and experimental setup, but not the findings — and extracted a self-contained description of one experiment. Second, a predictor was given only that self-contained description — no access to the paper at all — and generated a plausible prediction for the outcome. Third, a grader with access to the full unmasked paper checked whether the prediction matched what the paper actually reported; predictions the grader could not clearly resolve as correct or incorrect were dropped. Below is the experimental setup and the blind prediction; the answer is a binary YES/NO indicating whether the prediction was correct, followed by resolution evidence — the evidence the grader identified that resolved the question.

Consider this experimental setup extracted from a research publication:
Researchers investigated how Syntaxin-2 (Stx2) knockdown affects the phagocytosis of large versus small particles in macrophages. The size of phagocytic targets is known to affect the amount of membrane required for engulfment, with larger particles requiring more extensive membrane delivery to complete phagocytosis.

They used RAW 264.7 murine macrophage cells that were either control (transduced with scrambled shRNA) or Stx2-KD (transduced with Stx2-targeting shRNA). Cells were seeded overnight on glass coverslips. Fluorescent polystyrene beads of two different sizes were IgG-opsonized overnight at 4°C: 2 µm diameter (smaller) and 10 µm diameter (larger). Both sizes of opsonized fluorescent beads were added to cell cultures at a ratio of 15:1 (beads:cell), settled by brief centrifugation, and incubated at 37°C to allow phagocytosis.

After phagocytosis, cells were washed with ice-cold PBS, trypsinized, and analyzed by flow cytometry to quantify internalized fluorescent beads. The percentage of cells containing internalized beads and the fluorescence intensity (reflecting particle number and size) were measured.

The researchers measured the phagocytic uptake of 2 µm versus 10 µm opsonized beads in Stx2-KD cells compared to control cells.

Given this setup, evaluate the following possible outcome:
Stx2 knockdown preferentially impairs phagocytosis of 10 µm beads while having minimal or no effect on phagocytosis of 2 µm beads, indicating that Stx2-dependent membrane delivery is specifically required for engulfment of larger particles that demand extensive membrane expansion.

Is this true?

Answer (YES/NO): NO